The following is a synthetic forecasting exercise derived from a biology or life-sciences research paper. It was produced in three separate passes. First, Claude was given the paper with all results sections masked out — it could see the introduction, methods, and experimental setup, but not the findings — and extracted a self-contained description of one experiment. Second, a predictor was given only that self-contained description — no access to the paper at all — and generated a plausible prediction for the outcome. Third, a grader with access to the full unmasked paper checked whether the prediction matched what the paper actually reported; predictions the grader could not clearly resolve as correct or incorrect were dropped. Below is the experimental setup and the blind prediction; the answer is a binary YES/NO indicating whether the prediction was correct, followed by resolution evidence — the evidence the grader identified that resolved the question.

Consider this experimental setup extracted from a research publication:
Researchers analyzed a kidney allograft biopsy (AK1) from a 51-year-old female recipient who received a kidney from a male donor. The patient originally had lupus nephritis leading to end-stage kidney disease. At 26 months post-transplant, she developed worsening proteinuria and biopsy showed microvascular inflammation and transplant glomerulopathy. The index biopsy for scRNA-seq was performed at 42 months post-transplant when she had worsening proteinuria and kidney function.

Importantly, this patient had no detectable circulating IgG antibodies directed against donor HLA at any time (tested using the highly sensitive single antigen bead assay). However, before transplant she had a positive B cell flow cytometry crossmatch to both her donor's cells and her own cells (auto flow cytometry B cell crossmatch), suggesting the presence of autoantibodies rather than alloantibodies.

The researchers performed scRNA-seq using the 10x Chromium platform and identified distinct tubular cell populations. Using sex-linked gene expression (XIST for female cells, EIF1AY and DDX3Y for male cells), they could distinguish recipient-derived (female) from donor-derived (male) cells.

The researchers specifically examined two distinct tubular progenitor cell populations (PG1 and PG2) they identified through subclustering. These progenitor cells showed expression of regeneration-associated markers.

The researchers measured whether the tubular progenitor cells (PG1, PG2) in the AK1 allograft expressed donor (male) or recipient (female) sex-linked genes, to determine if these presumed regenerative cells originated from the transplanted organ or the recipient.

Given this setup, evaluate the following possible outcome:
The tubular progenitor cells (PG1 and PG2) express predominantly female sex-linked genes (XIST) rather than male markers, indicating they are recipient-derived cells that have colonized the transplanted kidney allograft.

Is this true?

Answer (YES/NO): NO